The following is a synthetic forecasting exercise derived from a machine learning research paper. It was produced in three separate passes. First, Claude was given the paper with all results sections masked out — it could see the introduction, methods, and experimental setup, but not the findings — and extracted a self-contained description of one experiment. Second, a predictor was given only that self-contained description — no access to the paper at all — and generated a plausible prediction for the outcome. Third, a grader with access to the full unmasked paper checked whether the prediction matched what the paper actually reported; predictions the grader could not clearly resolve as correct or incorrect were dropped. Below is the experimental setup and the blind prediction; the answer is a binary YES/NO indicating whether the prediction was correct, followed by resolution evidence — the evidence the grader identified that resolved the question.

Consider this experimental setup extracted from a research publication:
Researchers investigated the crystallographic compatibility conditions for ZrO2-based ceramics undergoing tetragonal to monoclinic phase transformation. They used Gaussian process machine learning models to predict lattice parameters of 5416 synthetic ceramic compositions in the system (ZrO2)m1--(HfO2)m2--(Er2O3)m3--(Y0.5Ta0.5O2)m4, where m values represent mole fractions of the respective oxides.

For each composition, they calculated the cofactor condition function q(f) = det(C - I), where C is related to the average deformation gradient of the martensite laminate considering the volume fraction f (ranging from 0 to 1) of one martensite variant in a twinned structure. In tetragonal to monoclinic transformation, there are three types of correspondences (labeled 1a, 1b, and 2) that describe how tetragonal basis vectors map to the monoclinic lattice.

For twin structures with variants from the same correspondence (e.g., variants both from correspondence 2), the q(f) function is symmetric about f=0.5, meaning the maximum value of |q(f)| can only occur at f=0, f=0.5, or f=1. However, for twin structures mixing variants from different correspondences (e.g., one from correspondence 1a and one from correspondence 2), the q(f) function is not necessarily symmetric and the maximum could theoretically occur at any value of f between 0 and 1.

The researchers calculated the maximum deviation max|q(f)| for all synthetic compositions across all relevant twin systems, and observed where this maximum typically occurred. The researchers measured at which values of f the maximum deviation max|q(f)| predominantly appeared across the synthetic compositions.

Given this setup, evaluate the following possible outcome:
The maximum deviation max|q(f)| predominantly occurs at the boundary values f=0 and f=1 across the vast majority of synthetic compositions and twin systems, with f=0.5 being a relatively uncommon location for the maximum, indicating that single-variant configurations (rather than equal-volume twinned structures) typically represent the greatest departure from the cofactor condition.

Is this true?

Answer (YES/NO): YES